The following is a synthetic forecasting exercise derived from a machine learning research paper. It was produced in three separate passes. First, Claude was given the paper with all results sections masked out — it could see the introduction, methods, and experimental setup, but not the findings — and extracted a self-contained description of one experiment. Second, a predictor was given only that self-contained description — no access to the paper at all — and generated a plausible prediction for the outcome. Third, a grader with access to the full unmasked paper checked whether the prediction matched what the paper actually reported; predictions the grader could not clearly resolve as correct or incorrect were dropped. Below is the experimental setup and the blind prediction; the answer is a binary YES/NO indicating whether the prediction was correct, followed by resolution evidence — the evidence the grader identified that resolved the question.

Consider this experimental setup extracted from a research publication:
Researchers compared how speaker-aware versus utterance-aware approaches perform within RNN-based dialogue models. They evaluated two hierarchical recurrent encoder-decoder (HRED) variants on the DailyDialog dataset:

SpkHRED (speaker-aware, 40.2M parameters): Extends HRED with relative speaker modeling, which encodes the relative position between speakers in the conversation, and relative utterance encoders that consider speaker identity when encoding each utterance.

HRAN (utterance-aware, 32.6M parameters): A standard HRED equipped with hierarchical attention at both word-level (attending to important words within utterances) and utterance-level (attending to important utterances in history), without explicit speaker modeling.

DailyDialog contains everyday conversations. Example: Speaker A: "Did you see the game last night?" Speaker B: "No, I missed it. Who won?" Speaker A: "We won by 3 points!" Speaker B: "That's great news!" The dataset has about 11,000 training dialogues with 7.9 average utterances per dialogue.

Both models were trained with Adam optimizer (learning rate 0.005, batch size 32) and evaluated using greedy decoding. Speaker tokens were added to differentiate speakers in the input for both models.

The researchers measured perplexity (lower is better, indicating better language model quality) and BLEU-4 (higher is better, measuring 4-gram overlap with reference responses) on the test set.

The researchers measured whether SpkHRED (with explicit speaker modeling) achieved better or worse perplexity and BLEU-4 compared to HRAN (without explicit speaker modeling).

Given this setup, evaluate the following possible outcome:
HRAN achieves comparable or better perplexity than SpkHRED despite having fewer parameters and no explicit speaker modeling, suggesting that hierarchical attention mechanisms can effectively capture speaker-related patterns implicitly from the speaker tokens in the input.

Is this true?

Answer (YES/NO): YES